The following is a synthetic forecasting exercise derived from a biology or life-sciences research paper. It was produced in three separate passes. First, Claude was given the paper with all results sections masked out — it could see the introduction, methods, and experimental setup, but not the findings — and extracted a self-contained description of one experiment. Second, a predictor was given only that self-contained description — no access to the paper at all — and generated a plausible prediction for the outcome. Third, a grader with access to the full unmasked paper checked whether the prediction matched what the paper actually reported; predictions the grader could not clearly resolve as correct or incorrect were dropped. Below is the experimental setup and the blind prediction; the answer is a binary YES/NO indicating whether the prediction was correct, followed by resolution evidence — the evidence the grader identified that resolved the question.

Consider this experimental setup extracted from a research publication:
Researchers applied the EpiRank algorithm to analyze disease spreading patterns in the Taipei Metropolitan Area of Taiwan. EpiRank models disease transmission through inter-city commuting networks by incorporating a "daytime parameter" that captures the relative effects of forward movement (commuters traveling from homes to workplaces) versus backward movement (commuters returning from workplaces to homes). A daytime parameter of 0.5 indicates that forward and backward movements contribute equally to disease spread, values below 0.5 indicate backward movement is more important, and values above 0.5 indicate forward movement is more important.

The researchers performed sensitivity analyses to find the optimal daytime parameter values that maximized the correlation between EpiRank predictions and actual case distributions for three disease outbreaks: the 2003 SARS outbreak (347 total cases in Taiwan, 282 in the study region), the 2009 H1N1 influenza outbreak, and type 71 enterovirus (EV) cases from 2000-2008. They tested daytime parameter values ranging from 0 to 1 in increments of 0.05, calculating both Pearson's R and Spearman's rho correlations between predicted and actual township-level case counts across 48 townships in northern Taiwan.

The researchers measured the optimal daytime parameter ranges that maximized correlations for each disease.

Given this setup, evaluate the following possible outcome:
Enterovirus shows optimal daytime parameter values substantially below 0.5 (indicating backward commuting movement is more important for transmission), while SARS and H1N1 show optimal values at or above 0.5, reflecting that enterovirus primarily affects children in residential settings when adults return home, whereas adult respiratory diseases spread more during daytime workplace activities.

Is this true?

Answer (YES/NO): NO